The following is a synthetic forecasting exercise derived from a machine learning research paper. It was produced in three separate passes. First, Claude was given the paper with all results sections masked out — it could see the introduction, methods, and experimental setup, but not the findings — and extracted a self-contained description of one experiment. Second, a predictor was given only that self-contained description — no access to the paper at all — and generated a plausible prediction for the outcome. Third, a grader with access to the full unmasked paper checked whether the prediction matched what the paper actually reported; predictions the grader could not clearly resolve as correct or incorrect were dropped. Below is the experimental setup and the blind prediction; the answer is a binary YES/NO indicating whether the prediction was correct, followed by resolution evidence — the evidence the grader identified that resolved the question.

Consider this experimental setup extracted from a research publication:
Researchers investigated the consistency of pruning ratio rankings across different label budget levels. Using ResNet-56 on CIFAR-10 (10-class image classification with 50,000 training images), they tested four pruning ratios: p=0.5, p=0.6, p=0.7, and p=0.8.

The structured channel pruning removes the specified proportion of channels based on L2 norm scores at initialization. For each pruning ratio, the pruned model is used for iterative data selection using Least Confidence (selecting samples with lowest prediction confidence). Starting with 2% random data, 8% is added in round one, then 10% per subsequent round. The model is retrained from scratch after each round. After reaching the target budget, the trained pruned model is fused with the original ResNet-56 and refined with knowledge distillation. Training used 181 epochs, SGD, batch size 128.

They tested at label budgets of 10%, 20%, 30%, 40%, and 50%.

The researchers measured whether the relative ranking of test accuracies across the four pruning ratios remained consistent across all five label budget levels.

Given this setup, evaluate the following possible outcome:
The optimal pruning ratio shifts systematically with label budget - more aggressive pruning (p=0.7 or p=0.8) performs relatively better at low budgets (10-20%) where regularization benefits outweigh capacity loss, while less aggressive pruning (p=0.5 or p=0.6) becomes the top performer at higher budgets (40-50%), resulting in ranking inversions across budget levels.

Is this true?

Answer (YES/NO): NO